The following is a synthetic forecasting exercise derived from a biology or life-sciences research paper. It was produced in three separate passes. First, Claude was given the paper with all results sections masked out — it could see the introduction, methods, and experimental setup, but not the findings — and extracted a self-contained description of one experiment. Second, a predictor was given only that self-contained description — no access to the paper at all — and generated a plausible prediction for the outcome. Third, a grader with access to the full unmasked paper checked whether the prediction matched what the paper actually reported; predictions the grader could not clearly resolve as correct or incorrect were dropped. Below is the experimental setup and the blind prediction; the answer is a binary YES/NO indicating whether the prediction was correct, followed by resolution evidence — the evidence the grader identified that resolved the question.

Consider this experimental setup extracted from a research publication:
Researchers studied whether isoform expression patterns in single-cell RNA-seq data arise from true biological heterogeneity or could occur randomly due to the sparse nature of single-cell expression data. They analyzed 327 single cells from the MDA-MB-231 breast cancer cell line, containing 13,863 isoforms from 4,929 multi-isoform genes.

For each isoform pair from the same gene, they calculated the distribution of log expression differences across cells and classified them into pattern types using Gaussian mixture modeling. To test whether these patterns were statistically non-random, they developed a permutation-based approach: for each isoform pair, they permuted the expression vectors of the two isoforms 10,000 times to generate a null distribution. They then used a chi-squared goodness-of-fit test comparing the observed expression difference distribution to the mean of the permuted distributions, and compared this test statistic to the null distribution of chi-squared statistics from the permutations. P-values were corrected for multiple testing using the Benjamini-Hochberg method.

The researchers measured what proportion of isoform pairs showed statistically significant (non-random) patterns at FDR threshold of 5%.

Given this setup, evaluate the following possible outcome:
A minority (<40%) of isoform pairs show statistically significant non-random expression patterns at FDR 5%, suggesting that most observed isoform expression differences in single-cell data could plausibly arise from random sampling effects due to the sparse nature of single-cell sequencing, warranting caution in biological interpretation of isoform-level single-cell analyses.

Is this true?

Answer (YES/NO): YES